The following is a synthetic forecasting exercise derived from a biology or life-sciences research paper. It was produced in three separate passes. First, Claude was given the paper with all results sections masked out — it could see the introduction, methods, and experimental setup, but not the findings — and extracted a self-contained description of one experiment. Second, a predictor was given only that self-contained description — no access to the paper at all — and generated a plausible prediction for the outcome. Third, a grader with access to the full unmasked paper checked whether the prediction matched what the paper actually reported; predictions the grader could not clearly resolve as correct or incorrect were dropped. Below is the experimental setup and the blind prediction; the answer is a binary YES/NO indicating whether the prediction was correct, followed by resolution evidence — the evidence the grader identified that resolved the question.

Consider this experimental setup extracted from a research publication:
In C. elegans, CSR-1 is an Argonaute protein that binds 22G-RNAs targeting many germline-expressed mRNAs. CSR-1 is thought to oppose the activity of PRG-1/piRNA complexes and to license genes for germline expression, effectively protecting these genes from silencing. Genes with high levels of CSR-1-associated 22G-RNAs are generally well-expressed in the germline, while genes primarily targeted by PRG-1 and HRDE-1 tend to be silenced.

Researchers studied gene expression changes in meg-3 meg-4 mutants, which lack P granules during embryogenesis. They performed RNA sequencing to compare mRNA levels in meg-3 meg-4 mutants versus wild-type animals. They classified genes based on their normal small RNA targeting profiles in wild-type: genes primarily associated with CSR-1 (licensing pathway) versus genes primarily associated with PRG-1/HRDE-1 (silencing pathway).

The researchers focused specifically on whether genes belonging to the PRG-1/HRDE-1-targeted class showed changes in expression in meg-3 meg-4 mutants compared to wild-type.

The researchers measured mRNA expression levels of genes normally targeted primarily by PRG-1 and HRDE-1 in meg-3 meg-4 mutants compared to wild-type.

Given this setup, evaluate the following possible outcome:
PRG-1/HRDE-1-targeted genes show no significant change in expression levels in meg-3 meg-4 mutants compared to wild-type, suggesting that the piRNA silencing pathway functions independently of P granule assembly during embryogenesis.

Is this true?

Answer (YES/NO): NO